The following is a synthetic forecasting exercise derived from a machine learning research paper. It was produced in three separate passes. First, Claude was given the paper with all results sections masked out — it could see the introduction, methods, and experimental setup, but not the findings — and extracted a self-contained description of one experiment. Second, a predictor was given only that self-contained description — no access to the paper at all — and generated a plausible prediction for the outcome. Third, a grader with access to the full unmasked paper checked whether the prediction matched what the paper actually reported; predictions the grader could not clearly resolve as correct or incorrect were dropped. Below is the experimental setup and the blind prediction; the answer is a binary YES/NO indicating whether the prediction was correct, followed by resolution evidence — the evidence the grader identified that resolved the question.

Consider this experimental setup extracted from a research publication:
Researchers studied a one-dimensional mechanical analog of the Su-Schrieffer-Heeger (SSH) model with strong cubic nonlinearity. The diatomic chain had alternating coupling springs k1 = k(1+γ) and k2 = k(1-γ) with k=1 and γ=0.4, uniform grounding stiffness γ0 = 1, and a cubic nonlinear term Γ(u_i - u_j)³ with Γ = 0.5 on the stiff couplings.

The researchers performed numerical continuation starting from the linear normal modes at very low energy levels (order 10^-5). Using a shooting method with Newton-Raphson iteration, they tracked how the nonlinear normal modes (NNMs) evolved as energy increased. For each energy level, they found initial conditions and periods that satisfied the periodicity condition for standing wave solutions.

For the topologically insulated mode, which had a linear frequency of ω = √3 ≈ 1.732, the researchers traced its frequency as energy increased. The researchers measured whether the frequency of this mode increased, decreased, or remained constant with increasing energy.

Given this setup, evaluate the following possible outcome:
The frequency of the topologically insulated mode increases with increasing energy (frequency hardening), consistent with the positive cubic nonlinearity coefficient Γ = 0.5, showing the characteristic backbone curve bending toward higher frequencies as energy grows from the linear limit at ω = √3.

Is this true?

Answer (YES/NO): YES